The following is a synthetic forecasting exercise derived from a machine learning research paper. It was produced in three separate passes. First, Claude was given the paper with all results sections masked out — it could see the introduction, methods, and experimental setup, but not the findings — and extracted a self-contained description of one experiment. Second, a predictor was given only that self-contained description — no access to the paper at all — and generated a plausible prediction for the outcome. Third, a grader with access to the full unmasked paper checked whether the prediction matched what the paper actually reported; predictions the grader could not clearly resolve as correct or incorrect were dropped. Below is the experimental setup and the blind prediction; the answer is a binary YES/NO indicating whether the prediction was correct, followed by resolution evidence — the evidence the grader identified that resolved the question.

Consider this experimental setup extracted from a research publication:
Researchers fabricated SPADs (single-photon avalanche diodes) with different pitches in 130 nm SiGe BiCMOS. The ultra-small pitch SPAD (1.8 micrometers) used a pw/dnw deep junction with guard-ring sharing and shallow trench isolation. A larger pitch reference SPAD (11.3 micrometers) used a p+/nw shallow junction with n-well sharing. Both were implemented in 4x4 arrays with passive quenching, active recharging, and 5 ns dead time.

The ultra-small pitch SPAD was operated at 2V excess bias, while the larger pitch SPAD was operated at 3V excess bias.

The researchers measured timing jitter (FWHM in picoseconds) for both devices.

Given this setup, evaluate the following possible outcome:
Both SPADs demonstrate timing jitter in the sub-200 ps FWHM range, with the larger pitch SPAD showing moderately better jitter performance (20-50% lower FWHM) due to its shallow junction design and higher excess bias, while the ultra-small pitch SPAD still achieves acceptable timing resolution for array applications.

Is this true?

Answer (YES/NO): NO